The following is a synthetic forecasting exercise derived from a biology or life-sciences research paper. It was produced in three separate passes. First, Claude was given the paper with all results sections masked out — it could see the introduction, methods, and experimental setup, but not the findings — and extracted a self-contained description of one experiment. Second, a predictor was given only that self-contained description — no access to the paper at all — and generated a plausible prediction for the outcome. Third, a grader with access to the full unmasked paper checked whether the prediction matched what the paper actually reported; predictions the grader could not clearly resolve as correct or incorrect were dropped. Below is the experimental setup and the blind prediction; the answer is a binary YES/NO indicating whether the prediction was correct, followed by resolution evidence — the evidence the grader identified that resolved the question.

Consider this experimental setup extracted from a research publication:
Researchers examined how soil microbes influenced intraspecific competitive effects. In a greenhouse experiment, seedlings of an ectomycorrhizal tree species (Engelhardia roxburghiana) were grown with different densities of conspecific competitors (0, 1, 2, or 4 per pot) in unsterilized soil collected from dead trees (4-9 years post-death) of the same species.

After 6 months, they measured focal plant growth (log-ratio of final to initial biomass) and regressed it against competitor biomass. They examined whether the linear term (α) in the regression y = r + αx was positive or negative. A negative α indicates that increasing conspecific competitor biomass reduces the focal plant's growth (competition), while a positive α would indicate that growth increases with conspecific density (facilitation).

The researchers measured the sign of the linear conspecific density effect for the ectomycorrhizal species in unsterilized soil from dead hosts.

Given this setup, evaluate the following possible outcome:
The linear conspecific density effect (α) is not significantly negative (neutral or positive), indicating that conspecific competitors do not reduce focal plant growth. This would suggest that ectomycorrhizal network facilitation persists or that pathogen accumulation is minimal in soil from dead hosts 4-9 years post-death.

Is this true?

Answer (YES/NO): YES